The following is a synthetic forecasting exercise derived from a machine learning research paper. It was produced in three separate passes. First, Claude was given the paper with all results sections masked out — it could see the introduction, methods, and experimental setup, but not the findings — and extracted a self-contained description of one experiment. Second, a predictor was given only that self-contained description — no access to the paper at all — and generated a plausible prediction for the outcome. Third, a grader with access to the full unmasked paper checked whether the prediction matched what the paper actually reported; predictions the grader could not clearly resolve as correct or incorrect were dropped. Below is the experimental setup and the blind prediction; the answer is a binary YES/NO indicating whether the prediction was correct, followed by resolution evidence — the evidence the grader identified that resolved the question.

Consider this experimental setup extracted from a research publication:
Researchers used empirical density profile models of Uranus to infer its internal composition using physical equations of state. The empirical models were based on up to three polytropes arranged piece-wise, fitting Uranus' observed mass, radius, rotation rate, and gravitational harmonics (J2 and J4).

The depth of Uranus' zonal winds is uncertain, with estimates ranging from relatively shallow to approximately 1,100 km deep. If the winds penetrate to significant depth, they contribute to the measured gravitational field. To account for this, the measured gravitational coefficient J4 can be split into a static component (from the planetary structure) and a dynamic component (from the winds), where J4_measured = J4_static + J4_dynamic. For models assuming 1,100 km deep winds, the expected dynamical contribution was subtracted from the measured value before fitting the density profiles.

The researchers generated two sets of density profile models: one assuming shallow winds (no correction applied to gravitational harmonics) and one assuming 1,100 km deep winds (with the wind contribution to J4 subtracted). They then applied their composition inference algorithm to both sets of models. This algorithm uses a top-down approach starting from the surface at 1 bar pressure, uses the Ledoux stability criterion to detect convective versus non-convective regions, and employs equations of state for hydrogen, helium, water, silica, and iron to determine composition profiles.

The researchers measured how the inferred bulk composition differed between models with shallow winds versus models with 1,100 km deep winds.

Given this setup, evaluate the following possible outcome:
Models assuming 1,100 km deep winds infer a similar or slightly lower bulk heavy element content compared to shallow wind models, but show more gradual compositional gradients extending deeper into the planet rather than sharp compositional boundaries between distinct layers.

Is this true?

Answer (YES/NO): NO